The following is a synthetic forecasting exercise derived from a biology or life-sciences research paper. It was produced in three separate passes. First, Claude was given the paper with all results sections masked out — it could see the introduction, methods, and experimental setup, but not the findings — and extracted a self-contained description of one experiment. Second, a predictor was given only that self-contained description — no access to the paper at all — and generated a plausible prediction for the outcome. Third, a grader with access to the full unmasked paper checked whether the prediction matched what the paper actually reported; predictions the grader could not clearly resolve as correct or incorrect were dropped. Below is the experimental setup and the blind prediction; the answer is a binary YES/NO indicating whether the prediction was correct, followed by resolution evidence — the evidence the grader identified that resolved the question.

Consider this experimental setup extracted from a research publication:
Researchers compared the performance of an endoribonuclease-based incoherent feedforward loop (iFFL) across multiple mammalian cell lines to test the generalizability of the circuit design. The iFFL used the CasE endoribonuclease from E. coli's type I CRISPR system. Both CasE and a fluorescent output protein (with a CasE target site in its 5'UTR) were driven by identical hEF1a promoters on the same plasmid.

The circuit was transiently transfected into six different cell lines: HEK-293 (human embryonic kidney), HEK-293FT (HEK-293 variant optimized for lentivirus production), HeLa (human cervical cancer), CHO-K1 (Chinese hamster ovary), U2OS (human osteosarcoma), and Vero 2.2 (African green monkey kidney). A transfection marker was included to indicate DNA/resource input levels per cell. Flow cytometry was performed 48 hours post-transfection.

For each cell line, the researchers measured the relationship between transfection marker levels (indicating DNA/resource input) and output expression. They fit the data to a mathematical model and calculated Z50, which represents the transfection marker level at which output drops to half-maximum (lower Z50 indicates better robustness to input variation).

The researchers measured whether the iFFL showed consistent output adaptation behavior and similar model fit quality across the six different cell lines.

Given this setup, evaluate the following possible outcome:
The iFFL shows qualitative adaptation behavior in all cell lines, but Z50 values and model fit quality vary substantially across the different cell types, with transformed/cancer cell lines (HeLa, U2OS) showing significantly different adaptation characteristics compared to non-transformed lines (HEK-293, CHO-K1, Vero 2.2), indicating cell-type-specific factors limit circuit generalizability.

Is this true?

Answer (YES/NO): NO